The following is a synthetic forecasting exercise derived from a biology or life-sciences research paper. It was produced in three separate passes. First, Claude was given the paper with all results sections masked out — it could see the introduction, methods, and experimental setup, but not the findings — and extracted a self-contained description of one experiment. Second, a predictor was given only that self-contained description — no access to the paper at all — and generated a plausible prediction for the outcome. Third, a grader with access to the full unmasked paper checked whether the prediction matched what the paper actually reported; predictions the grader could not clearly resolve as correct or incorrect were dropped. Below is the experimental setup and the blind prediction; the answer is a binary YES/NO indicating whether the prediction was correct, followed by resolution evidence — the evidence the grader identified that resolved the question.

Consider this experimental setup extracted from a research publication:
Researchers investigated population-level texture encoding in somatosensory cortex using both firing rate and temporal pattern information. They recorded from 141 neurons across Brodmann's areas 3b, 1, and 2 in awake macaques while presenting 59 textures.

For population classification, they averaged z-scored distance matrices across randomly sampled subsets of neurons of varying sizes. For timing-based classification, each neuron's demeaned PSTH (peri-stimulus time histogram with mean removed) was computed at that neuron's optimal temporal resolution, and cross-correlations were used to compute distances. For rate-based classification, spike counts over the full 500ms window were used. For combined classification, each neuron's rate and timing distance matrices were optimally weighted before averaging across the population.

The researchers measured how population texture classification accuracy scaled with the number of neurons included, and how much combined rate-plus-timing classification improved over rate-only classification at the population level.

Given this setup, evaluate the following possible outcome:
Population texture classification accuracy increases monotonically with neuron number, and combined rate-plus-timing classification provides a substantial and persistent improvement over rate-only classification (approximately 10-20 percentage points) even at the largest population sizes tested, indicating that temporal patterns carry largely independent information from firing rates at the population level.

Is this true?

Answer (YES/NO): NO